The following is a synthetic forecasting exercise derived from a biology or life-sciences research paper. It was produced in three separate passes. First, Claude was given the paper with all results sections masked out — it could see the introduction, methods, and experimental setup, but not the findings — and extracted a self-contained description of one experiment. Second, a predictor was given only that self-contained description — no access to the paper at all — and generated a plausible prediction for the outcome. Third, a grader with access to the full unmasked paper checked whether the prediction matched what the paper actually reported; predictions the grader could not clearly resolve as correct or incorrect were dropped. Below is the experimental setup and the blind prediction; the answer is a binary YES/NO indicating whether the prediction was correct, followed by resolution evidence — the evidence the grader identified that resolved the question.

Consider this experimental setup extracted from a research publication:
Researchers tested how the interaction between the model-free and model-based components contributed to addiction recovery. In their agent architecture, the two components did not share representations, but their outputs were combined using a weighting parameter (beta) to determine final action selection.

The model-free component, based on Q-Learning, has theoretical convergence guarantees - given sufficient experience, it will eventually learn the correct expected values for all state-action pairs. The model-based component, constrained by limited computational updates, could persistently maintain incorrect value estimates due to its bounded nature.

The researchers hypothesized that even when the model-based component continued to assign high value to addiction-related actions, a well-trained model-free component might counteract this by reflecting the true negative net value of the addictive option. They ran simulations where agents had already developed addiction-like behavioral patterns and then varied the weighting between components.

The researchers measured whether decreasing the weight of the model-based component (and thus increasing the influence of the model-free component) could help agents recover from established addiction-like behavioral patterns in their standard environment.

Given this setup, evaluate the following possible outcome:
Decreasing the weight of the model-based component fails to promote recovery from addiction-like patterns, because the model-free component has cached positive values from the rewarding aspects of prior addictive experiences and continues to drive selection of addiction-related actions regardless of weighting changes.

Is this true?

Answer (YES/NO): NO